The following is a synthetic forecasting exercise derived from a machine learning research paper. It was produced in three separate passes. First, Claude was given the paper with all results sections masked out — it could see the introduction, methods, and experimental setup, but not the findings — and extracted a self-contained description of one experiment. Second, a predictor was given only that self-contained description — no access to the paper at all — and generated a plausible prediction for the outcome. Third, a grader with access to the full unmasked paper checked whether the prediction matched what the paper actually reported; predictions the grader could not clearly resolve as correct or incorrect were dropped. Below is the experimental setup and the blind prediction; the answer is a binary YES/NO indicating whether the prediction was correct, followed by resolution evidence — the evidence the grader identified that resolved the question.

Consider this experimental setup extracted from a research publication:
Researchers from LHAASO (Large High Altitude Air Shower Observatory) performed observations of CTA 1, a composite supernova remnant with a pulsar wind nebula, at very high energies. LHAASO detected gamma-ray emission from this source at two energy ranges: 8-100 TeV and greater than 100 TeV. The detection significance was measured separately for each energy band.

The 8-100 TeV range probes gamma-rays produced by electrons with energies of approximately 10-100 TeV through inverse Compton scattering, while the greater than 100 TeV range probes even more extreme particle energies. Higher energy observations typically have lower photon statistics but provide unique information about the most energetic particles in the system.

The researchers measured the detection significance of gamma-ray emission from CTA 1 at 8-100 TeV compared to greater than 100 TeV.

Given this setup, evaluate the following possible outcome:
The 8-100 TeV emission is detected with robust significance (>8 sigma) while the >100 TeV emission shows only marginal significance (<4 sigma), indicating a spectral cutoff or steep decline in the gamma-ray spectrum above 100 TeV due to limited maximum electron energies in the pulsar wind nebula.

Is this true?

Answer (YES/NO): NO